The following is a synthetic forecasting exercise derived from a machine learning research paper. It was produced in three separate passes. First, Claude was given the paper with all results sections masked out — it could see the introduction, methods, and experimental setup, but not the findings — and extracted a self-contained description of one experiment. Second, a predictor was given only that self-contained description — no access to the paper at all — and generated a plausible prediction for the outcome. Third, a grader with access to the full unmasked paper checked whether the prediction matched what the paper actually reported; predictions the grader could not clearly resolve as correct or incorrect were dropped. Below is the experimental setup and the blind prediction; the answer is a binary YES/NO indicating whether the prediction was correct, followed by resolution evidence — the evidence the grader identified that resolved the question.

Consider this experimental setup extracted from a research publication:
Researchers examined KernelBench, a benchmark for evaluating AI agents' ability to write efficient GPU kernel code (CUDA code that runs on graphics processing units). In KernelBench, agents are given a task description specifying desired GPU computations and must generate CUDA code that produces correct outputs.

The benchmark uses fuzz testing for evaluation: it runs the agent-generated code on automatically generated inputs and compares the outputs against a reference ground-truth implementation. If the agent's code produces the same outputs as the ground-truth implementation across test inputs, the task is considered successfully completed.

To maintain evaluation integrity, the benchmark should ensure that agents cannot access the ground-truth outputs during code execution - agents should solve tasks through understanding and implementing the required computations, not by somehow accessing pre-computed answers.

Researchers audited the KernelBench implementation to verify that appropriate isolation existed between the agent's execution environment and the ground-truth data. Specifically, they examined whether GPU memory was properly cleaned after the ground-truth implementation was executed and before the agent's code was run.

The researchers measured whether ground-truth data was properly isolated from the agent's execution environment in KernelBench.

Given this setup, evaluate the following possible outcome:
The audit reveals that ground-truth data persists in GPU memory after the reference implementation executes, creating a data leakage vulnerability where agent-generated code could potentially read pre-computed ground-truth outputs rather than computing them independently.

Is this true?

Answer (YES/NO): YES